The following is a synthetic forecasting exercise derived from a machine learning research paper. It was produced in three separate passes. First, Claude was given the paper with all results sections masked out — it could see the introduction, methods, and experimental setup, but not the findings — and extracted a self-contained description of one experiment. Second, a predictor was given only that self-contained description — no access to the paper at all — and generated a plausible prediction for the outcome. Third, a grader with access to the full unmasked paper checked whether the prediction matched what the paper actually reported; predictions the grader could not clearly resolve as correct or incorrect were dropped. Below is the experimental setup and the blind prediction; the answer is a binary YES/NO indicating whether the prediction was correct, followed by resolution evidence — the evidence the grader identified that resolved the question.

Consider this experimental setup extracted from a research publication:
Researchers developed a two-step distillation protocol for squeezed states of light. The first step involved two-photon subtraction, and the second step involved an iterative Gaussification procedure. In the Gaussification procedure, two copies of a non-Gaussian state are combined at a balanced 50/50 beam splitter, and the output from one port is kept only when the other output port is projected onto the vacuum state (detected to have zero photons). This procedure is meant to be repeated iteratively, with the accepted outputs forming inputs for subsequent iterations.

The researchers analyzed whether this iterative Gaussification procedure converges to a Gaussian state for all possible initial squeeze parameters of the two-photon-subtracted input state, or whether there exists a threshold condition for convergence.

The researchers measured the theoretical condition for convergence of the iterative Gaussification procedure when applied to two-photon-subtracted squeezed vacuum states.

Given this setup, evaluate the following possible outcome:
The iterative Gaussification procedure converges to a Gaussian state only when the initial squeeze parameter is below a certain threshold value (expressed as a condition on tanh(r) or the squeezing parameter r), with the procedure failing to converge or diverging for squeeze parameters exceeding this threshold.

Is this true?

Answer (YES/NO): YES